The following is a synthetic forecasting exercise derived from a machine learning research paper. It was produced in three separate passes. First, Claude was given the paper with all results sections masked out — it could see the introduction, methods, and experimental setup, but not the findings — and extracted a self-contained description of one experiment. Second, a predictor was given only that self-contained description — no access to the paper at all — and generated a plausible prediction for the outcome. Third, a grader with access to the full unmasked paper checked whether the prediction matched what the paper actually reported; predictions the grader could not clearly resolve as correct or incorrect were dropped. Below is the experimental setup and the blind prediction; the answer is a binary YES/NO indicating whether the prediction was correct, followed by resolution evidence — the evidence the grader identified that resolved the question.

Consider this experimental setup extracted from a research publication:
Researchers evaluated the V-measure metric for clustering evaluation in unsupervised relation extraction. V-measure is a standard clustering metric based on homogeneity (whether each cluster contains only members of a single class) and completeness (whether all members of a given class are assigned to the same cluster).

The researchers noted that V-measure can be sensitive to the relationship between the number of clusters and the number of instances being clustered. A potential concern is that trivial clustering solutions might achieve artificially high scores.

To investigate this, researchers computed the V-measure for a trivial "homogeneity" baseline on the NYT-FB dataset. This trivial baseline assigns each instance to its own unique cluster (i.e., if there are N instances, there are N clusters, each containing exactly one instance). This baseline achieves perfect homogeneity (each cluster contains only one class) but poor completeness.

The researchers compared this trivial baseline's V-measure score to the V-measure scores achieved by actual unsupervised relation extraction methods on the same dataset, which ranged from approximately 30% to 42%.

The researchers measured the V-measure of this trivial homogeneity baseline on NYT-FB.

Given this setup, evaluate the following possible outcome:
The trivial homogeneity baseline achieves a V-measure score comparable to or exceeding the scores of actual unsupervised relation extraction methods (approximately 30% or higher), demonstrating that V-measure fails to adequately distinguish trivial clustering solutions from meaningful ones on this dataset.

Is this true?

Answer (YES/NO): YES